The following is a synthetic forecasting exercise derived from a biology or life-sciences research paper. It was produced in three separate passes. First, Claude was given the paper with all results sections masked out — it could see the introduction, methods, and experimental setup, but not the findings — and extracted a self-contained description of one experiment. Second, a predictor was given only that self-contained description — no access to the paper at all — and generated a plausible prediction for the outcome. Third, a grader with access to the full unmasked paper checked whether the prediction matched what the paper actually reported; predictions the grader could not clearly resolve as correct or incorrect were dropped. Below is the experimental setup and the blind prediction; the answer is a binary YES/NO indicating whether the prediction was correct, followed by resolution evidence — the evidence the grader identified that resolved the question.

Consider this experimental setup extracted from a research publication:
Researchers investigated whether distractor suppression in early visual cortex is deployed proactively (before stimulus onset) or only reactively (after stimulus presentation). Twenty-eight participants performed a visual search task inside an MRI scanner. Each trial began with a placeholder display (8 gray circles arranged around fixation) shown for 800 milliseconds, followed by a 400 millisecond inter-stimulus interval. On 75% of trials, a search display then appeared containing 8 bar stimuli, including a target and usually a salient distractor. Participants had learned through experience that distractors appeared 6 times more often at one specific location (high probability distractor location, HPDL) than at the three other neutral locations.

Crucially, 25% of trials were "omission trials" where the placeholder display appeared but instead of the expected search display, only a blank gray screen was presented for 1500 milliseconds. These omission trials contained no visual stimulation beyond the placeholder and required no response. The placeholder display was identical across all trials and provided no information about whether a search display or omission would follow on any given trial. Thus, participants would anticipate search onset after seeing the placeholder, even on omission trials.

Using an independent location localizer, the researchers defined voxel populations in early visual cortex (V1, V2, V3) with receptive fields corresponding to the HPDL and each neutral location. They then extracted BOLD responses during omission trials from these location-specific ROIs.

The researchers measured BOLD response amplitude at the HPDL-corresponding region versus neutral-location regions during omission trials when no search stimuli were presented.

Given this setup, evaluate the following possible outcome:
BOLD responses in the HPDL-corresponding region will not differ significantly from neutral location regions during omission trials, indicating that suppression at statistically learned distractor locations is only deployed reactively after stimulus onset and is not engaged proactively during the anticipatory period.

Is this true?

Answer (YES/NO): NO